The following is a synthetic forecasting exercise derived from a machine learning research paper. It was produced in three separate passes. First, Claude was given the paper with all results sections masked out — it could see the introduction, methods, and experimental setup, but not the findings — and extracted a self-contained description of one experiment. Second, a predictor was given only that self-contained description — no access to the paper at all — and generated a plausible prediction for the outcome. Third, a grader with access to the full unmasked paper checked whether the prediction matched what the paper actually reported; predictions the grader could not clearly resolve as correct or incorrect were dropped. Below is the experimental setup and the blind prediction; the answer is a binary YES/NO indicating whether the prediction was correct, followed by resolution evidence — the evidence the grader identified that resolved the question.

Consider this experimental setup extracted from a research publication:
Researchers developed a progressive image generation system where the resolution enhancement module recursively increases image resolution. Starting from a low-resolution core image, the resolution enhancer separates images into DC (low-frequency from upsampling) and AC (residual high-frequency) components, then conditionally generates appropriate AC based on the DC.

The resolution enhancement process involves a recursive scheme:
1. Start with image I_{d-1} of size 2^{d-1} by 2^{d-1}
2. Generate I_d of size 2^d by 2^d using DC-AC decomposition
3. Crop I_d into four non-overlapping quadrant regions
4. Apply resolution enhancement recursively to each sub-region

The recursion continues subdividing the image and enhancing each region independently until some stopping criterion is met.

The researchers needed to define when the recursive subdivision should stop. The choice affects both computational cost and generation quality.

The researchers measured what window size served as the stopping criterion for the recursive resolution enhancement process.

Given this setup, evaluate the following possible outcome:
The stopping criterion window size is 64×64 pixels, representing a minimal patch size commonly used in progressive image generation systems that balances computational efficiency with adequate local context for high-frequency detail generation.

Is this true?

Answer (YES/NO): NO